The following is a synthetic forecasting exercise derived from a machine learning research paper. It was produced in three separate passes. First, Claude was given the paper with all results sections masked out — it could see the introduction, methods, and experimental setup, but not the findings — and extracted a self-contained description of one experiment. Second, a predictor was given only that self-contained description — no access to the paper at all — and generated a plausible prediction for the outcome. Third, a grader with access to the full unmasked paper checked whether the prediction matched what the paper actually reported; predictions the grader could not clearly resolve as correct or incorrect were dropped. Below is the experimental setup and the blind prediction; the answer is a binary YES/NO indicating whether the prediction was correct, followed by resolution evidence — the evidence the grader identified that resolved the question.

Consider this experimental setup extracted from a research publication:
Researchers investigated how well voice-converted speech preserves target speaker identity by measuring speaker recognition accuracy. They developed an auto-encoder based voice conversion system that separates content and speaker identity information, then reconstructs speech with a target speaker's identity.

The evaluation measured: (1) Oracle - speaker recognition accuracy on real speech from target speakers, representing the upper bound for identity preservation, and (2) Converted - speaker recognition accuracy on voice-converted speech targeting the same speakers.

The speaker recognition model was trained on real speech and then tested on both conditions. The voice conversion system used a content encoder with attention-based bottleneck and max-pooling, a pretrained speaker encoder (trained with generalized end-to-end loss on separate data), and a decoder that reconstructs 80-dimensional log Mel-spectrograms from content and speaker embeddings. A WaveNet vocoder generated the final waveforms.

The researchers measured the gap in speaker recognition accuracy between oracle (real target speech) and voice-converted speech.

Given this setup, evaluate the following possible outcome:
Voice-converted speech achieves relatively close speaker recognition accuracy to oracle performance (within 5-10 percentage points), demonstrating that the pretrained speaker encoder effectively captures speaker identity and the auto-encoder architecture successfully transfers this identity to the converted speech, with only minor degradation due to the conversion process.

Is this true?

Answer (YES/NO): NO